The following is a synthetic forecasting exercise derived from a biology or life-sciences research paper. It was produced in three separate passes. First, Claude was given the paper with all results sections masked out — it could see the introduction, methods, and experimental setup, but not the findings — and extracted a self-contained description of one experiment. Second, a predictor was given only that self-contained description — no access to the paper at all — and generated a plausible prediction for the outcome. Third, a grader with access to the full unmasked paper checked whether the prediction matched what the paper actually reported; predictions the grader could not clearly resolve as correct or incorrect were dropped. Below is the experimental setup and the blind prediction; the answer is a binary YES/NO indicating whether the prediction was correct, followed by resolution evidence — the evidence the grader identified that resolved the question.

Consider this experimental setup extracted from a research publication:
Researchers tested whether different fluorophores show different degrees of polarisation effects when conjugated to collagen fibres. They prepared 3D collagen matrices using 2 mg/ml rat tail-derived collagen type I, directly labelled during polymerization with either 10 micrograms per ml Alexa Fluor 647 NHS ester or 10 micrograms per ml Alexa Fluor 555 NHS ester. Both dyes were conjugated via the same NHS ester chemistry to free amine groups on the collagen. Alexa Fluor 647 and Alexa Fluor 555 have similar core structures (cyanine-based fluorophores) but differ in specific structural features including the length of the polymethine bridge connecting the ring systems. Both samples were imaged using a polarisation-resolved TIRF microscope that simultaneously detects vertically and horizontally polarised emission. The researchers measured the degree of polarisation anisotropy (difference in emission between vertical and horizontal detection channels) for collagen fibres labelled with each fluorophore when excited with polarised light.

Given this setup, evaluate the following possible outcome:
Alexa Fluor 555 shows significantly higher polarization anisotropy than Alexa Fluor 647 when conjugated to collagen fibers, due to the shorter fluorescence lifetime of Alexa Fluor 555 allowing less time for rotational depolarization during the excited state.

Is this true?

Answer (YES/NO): NO